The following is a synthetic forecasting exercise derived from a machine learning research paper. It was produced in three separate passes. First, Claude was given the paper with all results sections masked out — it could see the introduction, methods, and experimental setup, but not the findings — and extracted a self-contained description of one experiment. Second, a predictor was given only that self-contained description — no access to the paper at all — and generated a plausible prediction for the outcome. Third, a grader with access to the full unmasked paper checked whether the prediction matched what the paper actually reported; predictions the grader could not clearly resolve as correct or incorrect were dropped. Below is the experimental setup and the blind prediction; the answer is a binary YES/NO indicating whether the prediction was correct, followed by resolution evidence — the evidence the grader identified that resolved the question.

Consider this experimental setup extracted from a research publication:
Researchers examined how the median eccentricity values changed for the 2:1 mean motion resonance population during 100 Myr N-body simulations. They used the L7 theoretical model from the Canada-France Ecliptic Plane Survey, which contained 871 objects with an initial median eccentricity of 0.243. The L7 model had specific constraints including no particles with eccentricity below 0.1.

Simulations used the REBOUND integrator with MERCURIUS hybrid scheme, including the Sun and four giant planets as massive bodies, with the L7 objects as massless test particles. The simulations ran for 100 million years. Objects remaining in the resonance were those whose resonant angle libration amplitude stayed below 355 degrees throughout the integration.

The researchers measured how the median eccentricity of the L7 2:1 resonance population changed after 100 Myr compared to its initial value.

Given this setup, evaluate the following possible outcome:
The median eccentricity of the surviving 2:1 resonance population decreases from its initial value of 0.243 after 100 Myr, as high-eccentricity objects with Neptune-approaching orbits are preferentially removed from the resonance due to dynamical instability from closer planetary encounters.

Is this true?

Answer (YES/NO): YES